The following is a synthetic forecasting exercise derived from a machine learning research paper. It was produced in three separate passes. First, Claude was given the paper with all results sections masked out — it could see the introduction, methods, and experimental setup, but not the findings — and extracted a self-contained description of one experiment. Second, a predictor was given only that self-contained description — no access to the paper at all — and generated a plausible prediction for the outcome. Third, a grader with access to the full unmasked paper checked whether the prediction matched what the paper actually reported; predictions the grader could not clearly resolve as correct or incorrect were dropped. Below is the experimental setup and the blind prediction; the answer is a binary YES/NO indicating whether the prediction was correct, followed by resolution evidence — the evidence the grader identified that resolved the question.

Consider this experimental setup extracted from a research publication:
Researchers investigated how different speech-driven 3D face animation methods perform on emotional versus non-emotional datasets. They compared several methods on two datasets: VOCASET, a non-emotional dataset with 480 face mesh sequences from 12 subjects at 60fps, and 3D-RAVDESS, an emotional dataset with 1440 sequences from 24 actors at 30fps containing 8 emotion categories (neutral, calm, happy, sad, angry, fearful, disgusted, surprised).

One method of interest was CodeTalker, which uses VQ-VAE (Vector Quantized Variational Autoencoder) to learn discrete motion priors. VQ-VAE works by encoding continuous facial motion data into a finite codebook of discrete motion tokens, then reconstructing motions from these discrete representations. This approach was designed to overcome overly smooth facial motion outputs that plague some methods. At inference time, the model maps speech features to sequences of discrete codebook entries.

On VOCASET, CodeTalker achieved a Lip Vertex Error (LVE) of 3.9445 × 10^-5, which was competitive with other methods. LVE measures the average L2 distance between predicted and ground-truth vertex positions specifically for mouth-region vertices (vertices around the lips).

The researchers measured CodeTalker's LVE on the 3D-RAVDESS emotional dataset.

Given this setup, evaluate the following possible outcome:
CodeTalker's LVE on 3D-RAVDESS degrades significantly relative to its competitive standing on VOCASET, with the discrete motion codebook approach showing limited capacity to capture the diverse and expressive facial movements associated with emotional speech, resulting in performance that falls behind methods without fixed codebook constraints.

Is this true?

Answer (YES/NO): YES